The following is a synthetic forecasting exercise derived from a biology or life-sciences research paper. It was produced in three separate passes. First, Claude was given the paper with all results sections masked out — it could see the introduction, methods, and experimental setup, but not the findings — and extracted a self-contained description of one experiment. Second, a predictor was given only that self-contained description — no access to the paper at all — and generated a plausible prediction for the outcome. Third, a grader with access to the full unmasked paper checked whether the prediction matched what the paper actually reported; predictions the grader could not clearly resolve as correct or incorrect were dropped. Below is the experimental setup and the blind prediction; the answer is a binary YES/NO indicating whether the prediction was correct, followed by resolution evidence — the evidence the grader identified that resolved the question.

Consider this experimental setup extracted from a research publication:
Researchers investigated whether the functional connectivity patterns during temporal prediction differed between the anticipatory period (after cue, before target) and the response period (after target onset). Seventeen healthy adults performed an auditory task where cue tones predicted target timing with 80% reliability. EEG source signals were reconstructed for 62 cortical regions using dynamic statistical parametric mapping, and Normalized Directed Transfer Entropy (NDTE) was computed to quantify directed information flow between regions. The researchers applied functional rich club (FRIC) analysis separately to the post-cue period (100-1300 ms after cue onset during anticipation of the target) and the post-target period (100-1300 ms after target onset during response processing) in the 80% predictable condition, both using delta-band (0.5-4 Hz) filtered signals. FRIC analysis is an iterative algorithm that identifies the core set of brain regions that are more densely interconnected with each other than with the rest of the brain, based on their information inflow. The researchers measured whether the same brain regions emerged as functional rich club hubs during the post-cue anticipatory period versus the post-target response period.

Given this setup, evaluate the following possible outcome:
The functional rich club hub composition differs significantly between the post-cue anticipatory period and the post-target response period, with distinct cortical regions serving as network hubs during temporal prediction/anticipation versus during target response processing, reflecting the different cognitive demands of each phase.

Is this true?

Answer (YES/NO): YES